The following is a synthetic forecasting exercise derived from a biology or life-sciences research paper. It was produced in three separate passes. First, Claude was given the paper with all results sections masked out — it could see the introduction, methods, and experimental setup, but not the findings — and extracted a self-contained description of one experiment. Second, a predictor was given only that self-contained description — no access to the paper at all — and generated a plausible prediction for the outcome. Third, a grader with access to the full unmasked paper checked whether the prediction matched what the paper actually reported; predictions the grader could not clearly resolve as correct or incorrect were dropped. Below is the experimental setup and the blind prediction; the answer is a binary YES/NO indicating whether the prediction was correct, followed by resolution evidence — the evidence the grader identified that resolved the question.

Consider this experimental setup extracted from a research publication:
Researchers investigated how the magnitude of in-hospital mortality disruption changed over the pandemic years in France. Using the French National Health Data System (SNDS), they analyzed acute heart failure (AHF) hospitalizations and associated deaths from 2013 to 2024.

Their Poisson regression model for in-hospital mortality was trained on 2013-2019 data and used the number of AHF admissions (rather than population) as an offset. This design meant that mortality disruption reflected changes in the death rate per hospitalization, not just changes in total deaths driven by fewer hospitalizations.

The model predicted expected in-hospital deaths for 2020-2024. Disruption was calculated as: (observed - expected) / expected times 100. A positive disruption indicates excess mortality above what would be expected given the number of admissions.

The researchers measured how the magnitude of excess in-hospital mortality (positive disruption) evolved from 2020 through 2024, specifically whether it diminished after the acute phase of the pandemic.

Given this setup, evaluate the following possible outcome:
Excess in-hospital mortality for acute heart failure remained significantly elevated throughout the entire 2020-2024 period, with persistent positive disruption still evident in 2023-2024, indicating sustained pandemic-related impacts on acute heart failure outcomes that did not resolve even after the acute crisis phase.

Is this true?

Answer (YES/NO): YES